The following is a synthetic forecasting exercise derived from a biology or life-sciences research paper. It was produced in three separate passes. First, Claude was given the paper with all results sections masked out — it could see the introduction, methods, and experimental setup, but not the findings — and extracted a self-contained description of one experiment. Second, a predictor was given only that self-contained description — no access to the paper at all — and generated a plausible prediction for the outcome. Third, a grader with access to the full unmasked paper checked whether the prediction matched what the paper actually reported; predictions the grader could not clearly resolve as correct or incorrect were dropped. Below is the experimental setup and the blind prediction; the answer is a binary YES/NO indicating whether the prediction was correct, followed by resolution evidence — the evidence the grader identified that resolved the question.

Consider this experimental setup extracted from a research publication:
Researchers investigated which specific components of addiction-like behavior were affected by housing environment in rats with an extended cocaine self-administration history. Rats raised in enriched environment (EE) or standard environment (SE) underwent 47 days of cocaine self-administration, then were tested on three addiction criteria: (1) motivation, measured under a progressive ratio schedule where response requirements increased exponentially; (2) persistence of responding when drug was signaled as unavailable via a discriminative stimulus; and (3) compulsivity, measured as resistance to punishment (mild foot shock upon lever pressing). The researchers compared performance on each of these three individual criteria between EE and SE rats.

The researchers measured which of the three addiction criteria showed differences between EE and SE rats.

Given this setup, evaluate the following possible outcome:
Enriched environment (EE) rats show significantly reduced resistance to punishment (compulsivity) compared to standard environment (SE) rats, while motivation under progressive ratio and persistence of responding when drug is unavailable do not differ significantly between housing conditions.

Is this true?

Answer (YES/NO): NO